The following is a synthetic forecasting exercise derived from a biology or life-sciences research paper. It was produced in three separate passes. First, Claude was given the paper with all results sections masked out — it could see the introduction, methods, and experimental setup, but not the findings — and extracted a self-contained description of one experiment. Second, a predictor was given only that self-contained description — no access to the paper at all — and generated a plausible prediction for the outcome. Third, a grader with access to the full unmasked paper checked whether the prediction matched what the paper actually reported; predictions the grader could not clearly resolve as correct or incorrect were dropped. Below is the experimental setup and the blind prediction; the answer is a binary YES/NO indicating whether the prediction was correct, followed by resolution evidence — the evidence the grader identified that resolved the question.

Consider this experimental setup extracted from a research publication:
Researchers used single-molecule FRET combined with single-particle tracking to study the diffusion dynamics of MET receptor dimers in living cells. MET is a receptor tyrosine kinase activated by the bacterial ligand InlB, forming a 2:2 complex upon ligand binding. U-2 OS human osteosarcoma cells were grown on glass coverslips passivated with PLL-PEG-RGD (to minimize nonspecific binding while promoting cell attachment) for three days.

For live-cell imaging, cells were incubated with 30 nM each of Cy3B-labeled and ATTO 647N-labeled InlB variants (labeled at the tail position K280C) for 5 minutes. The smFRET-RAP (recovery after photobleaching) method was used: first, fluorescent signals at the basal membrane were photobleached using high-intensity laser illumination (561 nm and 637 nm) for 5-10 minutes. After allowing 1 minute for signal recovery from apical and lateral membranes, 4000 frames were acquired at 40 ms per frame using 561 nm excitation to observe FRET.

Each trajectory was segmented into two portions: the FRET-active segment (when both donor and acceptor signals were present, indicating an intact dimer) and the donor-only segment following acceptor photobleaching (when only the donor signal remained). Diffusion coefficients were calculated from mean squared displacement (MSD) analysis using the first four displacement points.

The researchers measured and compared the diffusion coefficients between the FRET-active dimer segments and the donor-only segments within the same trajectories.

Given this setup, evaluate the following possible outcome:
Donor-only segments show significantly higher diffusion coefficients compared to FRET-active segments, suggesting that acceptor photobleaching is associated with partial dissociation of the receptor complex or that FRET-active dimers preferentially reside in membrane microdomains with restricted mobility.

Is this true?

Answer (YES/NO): YES